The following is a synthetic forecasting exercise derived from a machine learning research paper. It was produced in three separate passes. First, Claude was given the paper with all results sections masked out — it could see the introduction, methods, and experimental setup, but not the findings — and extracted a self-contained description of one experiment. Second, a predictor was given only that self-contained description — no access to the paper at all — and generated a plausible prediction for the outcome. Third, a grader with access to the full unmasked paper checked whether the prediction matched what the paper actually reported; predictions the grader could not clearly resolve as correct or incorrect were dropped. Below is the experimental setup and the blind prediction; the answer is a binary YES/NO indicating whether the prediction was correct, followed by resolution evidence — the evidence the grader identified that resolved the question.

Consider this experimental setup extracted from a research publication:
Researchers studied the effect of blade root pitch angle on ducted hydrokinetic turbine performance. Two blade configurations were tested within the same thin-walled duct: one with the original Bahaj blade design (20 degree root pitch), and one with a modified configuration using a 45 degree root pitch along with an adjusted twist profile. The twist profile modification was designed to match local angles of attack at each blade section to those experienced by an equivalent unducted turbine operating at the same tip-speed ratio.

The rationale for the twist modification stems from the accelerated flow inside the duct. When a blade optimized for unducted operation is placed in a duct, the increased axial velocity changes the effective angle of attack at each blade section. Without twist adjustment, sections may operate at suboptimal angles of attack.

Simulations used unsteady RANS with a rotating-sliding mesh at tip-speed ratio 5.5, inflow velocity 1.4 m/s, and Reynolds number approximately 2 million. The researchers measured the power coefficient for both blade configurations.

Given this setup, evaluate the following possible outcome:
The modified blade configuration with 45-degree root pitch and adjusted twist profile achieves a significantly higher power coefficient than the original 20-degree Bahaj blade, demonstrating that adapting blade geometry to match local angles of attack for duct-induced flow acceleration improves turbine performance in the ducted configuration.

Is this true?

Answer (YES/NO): YES